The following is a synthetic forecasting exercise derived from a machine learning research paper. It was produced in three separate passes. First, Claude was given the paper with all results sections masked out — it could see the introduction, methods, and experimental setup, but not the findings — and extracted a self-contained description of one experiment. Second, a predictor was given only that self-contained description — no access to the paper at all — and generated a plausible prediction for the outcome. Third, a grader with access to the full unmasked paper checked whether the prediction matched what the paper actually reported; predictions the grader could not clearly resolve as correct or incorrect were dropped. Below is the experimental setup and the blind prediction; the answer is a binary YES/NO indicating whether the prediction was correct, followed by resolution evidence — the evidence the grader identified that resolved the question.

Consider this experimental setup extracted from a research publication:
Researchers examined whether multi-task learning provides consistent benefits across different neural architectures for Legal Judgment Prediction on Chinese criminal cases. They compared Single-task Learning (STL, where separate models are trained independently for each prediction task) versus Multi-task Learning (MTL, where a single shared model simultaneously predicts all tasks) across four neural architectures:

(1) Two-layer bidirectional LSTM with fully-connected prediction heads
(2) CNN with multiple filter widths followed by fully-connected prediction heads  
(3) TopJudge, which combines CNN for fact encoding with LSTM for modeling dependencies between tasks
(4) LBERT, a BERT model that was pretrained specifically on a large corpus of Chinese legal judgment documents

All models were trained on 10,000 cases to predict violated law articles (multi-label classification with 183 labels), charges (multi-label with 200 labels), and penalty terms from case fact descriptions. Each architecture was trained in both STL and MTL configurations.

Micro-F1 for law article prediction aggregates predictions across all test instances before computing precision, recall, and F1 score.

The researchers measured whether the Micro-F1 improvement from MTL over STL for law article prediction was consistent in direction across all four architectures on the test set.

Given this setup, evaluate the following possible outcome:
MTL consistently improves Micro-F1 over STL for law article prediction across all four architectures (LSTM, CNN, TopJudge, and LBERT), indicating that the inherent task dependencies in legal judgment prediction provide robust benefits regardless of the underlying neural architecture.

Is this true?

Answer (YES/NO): NO